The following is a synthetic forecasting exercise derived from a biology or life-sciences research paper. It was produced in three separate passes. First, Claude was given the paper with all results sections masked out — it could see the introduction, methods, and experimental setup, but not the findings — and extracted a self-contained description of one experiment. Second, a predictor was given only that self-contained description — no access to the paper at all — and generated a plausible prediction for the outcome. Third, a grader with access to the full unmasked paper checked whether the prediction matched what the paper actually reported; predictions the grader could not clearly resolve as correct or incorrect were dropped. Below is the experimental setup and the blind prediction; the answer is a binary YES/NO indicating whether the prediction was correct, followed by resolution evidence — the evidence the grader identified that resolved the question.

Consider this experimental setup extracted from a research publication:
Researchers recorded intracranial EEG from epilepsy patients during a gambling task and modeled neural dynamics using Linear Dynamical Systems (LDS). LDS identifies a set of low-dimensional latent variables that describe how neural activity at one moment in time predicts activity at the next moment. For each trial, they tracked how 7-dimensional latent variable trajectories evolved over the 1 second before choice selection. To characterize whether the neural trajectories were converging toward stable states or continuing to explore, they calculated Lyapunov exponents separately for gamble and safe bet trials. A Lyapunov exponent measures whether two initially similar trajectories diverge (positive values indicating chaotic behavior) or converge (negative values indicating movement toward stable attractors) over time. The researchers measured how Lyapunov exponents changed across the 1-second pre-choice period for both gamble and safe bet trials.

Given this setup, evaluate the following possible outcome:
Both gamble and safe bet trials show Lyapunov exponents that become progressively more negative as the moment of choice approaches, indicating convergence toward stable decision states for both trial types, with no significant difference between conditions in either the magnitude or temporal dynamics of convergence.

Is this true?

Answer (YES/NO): YES